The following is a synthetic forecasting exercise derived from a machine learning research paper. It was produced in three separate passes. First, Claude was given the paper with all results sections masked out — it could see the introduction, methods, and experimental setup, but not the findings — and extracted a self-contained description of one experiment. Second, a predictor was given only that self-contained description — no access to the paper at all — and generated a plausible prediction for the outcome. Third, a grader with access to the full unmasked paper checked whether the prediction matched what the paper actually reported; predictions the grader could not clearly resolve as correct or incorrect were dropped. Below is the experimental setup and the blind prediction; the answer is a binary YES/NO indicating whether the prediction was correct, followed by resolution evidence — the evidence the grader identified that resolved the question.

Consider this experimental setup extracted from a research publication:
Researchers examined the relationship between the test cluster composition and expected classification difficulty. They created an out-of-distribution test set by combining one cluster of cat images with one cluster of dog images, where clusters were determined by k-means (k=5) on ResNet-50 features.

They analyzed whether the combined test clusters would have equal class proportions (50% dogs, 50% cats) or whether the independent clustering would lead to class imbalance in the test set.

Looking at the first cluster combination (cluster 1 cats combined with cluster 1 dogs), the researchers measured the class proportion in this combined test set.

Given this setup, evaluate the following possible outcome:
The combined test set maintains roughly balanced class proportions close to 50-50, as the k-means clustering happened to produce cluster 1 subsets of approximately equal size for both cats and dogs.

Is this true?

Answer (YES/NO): NO